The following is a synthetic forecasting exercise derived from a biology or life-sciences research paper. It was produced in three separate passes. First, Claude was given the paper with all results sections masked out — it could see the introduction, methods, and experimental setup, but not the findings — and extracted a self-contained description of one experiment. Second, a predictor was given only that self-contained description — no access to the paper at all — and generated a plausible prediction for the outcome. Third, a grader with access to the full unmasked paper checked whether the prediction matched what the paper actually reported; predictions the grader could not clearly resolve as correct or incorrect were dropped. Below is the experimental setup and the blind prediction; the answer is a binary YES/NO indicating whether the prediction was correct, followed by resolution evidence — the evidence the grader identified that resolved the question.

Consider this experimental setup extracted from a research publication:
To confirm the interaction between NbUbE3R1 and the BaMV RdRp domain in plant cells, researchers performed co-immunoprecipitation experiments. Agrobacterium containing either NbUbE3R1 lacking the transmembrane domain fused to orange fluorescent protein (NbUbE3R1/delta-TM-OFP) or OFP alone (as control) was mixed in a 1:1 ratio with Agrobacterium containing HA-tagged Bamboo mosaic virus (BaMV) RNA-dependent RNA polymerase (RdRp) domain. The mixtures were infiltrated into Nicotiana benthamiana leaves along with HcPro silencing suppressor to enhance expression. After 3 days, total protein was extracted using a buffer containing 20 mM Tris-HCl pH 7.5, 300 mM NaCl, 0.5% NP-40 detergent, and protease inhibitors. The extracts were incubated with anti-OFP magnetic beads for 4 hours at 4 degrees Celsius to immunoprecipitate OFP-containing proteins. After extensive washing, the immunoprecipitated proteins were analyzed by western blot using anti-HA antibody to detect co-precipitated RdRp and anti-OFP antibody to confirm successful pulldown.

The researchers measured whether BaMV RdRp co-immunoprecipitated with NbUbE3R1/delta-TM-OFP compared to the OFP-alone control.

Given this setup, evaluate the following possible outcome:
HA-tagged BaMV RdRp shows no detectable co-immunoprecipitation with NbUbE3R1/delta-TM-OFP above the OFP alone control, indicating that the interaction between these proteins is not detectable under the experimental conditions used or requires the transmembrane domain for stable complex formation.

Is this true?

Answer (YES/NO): NO